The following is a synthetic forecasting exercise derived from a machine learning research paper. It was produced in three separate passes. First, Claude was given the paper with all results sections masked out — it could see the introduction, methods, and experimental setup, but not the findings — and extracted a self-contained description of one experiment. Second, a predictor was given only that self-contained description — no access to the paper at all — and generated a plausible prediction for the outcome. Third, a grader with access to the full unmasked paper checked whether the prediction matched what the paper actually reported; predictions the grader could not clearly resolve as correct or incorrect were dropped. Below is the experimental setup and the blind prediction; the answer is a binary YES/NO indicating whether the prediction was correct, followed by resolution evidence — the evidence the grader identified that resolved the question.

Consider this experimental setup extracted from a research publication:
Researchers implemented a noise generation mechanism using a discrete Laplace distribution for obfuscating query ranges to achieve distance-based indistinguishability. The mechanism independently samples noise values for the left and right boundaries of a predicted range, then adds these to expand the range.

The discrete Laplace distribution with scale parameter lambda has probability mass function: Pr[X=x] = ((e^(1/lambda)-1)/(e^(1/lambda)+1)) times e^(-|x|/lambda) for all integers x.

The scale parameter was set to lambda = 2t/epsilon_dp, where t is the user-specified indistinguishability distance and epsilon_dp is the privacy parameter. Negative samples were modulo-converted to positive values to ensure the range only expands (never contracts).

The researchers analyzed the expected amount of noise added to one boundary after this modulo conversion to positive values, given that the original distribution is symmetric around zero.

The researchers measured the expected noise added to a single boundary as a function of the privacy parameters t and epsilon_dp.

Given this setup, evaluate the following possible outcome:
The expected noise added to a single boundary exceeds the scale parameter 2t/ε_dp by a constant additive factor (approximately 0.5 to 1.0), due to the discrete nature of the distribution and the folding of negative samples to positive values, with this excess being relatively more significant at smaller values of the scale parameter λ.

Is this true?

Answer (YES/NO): NO